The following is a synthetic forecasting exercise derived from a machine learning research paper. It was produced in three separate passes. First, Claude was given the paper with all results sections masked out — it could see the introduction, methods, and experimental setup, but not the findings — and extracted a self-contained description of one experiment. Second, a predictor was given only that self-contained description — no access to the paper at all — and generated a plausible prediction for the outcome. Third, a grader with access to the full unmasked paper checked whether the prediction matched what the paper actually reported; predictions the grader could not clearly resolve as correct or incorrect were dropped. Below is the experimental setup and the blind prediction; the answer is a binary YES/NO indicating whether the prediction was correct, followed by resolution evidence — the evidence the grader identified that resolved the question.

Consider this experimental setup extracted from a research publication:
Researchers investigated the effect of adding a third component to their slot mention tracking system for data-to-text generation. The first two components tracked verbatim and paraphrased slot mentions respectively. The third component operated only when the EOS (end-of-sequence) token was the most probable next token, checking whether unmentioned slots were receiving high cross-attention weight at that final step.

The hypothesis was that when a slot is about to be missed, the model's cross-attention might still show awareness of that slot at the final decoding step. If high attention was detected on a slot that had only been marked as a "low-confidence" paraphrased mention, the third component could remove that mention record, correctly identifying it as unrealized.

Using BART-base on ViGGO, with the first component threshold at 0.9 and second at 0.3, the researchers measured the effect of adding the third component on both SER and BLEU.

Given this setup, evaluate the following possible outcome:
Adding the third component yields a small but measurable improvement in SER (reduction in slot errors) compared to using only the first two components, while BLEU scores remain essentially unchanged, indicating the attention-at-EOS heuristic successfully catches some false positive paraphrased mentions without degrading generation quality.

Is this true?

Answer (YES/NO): YES